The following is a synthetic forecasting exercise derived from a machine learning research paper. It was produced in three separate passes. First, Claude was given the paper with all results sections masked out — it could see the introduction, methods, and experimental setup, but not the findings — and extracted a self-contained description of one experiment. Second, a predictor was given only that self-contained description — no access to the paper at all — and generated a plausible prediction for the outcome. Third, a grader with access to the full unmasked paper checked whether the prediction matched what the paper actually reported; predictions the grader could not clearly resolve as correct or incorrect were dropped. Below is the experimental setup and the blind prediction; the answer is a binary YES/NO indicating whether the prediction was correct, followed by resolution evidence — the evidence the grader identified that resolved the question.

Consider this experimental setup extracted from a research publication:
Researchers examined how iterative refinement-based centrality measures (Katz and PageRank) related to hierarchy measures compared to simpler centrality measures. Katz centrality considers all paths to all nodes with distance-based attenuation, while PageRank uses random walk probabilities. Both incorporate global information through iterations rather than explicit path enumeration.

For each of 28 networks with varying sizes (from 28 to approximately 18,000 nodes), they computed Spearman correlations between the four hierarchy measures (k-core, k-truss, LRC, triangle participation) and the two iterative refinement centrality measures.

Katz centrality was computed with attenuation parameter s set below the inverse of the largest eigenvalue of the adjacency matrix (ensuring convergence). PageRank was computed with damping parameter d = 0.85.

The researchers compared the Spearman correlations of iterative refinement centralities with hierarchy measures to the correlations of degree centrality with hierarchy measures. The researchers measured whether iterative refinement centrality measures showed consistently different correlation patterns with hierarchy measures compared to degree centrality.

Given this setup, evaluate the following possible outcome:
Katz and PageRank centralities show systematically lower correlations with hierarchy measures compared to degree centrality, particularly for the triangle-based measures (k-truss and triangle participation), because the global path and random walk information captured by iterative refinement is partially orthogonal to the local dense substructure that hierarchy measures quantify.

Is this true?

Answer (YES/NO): NO